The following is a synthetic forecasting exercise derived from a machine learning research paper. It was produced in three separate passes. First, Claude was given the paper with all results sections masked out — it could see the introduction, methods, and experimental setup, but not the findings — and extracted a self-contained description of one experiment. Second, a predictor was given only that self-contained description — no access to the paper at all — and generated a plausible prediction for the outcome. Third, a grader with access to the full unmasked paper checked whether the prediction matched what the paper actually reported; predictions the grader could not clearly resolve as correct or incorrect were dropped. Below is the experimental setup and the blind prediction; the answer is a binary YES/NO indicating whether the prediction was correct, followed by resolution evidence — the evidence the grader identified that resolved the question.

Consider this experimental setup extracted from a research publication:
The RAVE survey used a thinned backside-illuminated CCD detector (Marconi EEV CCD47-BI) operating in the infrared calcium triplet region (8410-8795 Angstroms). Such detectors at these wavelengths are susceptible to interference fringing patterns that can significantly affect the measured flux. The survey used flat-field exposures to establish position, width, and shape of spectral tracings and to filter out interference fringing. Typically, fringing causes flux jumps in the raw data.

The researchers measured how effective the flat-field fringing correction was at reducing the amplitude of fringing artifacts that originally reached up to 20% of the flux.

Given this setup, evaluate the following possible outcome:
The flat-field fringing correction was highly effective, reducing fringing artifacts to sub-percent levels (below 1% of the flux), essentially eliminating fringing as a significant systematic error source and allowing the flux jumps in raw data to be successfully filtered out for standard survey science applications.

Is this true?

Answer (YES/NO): NO